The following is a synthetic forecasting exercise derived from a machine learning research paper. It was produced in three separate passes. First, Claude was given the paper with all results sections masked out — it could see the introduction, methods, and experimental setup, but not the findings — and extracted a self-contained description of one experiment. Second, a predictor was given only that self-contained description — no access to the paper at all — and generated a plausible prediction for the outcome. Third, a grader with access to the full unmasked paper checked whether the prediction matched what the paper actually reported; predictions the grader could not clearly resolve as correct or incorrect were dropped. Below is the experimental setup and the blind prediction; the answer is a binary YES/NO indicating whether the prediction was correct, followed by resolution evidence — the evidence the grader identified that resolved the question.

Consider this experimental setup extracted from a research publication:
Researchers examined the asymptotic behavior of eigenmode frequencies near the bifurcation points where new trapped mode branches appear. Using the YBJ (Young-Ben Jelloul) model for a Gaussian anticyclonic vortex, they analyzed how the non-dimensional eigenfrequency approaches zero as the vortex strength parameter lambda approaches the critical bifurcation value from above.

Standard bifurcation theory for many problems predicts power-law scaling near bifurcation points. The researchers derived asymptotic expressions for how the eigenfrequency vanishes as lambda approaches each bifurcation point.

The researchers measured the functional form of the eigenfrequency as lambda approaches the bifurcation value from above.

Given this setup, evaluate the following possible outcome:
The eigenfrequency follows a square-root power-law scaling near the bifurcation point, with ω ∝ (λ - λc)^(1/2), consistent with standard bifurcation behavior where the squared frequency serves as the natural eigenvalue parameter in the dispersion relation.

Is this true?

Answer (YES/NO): NO